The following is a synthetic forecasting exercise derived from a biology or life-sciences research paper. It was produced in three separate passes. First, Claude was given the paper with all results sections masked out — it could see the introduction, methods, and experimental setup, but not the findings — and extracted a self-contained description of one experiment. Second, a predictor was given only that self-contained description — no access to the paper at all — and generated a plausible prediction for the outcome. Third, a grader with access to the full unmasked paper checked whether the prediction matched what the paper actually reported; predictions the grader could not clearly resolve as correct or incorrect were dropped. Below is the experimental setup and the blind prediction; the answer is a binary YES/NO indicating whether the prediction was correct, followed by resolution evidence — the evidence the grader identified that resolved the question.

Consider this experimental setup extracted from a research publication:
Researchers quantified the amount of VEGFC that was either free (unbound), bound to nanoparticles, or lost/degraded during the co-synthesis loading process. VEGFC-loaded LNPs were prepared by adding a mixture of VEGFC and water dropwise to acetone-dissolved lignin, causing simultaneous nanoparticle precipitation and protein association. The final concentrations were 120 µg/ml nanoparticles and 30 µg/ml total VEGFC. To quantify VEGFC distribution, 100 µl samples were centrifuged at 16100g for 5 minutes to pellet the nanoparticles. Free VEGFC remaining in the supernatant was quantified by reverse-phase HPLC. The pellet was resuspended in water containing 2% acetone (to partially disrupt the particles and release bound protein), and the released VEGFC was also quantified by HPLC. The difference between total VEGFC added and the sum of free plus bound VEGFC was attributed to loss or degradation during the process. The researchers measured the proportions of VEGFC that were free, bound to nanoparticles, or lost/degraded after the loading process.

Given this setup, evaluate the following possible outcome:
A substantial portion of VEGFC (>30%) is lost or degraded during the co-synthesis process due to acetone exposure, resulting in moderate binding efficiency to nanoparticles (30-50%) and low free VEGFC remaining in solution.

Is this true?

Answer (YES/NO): NO